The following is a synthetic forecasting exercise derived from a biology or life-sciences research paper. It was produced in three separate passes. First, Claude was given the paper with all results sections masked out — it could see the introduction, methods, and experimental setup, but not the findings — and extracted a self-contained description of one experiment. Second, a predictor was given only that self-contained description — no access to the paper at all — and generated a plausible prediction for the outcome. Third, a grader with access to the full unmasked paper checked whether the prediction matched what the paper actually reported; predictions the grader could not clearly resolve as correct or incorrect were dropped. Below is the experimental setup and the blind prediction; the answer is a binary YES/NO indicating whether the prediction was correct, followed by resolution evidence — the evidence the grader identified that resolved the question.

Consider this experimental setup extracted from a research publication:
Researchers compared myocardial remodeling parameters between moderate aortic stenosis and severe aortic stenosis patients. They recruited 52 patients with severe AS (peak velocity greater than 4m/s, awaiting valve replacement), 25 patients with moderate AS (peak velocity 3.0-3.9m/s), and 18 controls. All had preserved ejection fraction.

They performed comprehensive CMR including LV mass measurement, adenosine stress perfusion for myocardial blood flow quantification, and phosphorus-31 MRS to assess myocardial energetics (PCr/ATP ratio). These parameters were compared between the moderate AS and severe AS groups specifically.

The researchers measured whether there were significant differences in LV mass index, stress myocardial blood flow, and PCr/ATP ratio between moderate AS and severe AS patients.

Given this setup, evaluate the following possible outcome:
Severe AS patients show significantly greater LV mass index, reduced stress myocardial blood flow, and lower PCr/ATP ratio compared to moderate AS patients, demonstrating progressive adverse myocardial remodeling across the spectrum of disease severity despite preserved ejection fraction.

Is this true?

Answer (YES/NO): NO